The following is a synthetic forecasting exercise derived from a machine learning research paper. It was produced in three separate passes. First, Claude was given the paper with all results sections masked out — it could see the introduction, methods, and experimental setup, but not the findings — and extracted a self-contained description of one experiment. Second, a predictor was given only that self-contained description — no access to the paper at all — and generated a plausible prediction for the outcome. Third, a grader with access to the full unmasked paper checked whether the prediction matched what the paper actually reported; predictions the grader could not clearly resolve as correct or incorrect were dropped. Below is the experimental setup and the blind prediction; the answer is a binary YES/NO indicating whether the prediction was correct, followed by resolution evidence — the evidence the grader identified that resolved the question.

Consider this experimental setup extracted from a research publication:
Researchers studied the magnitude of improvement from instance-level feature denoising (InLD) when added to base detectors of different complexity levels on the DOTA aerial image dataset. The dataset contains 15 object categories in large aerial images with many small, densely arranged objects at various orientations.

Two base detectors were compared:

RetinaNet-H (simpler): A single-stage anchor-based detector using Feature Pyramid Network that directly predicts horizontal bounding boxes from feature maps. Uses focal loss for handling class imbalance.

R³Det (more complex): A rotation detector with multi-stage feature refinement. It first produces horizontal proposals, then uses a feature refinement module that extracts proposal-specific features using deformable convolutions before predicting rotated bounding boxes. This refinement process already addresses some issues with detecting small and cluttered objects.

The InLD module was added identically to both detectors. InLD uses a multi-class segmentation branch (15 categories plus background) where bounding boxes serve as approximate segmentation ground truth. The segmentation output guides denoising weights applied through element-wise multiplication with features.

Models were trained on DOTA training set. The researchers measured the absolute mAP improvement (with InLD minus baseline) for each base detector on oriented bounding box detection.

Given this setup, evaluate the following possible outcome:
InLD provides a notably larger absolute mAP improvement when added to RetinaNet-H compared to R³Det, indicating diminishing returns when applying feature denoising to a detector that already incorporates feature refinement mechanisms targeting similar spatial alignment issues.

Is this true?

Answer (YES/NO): NO